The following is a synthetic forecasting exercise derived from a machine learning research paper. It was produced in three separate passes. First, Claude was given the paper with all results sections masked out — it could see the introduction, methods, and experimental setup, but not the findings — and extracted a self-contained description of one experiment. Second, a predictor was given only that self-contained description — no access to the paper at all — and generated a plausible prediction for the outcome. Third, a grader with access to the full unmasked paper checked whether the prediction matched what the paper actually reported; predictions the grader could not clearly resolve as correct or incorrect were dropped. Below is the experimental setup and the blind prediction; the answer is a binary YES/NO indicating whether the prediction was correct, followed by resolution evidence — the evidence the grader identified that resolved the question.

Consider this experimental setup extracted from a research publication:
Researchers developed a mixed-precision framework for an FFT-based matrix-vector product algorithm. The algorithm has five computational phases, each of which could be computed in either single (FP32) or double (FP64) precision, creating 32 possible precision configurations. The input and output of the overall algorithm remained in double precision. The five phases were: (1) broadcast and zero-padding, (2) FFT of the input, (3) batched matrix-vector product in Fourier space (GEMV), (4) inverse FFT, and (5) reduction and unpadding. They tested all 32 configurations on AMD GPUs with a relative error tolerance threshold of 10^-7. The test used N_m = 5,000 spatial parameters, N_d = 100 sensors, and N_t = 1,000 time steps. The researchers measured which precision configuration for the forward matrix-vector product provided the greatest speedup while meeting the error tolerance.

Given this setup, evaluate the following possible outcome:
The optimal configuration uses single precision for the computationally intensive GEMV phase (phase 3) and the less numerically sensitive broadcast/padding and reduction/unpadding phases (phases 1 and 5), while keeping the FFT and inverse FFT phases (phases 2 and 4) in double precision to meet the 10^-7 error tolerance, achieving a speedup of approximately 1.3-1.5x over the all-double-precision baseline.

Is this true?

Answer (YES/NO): NO